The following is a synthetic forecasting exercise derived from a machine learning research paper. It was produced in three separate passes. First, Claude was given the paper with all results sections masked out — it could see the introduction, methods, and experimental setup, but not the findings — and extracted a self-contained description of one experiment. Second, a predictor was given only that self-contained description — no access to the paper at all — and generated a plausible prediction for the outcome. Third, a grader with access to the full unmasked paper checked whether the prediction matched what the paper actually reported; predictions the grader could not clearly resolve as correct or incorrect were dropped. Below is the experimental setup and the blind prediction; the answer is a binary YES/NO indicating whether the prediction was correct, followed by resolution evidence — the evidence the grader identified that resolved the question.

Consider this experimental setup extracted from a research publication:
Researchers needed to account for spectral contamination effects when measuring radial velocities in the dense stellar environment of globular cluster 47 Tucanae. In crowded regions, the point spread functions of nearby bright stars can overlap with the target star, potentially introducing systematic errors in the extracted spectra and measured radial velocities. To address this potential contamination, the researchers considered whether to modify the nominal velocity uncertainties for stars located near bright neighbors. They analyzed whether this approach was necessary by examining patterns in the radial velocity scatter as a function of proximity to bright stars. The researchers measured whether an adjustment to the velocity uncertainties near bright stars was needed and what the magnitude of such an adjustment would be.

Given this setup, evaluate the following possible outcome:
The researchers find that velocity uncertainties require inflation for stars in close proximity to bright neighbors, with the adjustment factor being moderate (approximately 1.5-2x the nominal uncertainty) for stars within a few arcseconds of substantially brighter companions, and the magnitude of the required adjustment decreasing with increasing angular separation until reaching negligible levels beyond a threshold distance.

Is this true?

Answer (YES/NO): NO